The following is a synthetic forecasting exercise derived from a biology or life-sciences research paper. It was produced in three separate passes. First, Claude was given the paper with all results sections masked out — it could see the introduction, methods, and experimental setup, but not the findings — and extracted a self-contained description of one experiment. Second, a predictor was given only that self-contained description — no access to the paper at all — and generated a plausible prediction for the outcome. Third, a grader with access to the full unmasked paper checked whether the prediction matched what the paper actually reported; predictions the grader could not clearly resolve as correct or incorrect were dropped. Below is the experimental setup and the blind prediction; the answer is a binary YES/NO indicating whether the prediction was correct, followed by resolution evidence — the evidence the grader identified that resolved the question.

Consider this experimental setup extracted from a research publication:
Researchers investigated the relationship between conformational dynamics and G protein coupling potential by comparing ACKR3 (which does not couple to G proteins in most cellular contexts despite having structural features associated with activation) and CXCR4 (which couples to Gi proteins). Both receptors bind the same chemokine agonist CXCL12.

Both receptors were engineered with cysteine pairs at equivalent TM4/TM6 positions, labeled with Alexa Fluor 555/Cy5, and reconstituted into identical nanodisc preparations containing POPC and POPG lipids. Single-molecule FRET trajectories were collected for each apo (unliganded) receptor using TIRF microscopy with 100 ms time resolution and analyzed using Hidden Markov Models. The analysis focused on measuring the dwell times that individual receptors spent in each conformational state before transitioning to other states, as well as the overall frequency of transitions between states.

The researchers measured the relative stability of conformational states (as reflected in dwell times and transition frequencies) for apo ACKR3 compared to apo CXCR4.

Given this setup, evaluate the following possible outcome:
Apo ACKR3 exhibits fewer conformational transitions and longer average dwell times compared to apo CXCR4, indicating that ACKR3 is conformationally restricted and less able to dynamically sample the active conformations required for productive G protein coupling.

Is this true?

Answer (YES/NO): NO